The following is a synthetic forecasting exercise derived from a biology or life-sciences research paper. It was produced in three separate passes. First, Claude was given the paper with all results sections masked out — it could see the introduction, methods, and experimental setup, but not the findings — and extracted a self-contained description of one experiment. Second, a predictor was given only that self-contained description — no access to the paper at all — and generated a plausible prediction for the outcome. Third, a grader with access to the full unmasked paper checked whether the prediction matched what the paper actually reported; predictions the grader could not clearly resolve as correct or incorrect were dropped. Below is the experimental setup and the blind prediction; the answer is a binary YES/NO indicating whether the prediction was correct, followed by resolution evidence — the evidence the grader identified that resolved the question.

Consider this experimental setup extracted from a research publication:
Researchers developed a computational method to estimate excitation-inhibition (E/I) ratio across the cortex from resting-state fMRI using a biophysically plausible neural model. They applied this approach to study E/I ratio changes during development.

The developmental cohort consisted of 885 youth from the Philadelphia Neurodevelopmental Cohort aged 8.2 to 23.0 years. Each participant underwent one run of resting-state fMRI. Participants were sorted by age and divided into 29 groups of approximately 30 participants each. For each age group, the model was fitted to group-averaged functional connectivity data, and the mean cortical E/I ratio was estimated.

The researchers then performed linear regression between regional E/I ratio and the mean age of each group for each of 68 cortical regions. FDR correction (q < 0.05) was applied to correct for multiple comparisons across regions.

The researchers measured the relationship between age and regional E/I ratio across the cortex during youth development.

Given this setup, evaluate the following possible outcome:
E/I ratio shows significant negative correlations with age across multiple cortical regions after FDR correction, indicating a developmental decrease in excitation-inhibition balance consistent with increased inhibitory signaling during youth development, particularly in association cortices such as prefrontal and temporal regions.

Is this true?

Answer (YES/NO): NO